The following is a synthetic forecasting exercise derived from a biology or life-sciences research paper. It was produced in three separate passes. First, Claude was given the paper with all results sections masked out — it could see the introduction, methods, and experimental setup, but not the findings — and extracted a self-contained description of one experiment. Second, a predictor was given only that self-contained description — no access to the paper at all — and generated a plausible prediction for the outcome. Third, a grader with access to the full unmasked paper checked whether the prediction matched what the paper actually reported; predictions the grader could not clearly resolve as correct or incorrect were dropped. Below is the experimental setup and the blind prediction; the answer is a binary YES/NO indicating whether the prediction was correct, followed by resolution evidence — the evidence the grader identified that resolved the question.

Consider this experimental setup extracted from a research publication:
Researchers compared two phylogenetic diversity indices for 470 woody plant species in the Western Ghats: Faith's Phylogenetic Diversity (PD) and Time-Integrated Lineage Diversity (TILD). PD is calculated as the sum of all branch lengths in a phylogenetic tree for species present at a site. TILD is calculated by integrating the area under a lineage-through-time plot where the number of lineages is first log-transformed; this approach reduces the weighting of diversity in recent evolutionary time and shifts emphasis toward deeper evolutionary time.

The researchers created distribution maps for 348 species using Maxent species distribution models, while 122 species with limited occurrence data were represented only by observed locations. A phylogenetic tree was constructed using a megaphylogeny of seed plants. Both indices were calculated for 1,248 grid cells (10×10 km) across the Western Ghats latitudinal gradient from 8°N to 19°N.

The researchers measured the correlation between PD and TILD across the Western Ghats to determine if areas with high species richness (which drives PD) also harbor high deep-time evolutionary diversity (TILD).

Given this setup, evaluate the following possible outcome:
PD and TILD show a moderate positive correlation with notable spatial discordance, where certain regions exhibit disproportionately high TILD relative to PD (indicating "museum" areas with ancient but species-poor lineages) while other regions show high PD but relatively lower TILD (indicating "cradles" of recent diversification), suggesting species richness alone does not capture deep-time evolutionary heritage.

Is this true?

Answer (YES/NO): NO